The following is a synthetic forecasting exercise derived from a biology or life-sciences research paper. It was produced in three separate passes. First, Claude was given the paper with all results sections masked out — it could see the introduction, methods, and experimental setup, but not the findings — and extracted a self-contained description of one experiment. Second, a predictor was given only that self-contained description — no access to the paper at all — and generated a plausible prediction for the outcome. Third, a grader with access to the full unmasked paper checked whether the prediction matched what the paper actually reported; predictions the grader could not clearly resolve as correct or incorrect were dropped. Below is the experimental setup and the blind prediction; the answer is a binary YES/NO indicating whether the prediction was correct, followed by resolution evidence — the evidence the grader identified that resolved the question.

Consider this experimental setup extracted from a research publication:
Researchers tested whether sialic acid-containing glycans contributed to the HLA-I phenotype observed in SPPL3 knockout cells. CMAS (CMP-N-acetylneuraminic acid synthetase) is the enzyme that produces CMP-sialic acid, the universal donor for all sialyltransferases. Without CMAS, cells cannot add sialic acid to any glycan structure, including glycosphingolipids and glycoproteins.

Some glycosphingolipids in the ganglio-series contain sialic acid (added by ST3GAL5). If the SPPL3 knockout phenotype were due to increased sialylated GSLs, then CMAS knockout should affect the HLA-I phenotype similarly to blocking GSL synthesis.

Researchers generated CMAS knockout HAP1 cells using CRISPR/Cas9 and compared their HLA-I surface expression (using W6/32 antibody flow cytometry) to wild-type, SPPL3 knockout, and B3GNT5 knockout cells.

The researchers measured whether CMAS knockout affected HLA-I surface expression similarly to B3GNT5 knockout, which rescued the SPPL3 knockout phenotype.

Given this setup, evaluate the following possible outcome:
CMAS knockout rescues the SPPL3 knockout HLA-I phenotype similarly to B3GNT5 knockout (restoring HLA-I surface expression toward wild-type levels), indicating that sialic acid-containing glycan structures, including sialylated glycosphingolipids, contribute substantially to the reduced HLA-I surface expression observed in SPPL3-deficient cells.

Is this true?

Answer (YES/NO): YES